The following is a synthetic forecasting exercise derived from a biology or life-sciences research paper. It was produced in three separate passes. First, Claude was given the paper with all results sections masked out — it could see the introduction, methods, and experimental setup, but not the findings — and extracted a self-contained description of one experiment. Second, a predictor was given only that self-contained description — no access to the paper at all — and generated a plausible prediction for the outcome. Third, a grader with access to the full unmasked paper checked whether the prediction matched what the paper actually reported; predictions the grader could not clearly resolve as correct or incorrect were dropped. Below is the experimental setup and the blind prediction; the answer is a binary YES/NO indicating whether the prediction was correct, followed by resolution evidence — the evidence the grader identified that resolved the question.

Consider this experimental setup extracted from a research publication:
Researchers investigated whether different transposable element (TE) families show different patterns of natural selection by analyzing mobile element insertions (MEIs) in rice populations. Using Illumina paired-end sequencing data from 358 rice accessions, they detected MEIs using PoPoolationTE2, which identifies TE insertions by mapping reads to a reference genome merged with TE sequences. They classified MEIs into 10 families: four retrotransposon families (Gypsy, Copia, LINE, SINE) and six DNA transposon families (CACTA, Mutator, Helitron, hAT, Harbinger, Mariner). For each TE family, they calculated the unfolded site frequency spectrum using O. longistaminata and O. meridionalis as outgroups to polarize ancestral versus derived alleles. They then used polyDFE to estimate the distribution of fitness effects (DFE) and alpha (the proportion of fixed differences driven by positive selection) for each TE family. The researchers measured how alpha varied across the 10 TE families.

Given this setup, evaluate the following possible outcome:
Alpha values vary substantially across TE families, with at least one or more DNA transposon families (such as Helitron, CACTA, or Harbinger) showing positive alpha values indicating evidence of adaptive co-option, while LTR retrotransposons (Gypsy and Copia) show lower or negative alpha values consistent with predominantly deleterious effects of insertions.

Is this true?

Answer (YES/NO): NO